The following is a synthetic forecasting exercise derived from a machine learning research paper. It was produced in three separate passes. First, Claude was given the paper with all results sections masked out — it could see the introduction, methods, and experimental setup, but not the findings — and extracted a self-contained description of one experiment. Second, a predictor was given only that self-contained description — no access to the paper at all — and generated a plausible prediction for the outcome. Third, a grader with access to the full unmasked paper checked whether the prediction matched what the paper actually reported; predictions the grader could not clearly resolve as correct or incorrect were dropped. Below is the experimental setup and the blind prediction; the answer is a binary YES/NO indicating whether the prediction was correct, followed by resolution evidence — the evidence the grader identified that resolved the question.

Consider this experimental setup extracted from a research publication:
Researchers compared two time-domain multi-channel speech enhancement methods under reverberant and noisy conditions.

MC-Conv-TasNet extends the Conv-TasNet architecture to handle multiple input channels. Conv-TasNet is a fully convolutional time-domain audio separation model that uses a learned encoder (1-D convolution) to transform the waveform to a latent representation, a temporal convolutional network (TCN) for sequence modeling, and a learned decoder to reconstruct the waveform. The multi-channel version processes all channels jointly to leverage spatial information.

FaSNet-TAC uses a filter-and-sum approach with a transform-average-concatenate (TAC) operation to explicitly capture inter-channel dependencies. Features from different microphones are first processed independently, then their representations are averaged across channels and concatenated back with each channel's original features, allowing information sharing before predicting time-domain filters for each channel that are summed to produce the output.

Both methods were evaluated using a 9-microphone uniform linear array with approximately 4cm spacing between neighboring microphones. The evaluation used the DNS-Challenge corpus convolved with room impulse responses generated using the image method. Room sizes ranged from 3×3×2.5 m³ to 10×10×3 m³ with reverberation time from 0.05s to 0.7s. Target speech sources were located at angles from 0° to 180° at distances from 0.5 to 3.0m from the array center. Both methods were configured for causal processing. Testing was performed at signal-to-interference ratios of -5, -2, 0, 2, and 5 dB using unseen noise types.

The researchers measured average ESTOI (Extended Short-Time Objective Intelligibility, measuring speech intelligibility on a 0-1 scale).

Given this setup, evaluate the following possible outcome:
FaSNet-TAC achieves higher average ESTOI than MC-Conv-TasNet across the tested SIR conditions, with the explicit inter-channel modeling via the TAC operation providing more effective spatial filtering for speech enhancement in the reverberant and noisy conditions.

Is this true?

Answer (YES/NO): YES